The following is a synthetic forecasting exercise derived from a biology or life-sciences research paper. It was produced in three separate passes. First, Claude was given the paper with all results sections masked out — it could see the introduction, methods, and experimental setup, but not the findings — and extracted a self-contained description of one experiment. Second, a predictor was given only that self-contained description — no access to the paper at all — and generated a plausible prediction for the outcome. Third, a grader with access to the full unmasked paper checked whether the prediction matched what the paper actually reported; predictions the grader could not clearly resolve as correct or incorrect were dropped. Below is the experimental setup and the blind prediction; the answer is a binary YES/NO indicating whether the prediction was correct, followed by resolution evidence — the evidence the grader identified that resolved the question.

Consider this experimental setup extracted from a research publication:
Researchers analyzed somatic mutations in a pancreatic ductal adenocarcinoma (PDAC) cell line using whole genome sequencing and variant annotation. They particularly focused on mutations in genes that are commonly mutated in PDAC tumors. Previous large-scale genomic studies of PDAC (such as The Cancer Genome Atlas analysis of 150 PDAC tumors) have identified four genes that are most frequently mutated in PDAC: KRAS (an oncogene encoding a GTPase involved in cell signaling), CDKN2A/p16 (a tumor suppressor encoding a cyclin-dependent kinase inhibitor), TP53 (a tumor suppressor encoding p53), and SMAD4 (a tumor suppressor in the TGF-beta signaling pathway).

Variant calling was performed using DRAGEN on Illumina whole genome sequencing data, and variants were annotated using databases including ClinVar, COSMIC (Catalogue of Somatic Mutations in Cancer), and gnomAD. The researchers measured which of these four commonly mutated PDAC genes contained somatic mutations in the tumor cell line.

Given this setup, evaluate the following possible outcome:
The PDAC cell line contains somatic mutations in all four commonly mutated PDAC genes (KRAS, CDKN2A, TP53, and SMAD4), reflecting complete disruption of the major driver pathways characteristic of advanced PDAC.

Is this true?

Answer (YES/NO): YES